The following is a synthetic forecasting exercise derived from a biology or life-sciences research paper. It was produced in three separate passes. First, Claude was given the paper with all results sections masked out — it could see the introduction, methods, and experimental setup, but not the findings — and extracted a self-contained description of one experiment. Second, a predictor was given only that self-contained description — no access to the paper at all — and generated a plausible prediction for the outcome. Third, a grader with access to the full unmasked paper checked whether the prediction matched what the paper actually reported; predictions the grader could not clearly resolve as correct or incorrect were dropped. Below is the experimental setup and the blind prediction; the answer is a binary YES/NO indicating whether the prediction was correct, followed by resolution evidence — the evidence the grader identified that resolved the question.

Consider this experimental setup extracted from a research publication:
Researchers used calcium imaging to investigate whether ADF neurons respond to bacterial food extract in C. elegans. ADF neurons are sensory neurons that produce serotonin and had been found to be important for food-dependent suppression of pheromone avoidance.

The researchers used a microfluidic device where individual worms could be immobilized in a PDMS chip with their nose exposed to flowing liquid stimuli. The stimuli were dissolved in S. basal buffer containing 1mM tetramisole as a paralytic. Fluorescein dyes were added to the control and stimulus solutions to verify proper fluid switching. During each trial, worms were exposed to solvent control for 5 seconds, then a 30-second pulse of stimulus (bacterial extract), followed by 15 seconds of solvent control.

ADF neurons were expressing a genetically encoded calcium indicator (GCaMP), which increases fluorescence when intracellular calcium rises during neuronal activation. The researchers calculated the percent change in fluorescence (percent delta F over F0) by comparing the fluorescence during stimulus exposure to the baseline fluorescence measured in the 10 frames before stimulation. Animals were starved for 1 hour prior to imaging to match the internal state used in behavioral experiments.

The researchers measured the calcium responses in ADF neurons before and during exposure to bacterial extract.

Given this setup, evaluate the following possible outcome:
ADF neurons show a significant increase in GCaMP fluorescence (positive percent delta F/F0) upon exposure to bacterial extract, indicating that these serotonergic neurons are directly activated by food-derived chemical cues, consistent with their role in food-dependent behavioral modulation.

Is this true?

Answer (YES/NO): NO